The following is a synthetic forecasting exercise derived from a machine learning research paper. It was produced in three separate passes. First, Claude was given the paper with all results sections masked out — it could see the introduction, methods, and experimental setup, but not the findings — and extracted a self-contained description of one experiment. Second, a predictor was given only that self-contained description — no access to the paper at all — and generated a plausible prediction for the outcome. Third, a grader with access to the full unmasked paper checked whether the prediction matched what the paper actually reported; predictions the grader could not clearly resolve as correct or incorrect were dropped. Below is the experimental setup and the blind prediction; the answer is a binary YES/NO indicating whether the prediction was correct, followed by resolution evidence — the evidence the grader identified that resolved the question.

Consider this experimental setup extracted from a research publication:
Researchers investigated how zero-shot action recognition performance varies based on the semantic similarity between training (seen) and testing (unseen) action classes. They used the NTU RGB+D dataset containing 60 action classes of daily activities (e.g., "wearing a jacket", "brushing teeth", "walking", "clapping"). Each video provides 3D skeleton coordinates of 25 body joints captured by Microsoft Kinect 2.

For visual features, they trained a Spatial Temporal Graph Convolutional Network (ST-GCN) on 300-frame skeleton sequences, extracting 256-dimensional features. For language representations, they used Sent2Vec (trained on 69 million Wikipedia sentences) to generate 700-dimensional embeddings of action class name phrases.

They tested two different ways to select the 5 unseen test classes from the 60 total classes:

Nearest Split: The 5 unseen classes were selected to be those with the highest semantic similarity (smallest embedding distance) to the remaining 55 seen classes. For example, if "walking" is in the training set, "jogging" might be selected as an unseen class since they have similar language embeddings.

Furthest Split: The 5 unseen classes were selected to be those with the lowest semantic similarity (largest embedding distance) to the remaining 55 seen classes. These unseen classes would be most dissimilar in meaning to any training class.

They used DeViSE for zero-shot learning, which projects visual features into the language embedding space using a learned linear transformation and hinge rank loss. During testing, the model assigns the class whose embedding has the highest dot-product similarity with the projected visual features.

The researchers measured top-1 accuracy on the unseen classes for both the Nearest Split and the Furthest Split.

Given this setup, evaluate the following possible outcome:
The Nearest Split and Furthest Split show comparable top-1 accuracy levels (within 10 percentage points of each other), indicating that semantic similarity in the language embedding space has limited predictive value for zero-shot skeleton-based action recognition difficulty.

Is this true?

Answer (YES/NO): NO